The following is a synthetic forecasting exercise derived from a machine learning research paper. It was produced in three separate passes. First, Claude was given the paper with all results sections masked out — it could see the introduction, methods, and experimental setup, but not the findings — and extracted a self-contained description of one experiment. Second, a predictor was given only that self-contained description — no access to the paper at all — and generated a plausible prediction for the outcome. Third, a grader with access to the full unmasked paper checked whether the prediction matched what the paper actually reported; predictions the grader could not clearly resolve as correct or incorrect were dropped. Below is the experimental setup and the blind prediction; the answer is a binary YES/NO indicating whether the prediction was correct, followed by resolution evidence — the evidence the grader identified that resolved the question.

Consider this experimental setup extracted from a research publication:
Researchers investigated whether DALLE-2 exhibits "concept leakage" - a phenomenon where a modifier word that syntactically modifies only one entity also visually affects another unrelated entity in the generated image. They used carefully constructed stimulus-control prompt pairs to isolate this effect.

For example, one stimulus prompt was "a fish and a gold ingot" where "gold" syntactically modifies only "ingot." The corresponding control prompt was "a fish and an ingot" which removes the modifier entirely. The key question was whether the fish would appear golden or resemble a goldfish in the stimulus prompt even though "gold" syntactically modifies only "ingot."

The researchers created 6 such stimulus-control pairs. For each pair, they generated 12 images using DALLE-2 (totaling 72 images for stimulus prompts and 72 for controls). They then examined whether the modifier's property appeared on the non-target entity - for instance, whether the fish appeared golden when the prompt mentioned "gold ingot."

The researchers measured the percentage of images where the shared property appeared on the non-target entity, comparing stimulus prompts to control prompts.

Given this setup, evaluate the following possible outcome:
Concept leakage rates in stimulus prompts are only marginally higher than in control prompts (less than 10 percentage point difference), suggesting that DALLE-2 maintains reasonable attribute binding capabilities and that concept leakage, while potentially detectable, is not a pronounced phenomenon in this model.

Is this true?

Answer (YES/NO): NO